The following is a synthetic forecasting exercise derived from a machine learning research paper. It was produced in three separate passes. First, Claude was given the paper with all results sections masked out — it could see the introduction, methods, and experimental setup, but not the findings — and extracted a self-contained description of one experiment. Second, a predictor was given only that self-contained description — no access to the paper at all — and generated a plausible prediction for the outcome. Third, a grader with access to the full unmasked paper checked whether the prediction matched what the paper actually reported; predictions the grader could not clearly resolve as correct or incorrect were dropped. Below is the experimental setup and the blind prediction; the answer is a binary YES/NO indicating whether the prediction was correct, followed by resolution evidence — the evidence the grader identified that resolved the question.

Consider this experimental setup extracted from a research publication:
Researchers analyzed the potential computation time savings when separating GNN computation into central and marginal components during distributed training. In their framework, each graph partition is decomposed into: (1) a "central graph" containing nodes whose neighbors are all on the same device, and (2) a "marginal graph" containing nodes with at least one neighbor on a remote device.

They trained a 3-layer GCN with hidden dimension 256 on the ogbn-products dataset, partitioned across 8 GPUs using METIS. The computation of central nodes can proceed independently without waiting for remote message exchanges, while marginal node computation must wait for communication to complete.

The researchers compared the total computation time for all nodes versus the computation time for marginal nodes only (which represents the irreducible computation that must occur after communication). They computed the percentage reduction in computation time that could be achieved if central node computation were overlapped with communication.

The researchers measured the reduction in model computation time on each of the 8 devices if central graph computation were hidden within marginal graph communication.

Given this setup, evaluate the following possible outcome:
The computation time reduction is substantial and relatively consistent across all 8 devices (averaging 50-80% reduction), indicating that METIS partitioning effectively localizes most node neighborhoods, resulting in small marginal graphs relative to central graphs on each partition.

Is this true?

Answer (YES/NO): NO